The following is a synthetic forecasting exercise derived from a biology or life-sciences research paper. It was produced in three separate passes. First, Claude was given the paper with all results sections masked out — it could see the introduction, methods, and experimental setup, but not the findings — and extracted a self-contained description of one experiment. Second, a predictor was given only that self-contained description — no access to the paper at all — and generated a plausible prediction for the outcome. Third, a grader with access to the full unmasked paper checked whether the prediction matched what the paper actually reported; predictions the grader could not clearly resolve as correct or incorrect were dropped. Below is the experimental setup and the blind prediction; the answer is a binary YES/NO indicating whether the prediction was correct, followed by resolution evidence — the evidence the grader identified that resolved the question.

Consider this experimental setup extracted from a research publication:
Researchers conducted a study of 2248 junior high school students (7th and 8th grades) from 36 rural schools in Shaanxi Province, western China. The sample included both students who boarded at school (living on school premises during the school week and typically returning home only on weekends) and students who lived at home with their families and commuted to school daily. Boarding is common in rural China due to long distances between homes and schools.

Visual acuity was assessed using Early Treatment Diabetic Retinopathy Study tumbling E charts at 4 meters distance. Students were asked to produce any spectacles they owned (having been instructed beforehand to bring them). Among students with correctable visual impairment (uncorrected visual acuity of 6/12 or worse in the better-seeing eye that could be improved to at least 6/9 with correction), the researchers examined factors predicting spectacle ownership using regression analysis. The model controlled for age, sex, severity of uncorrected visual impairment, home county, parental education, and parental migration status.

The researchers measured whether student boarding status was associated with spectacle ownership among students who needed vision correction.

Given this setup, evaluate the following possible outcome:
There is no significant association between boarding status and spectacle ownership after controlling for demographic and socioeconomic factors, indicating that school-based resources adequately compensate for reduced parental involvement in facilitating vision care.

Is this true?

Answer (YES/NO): YES